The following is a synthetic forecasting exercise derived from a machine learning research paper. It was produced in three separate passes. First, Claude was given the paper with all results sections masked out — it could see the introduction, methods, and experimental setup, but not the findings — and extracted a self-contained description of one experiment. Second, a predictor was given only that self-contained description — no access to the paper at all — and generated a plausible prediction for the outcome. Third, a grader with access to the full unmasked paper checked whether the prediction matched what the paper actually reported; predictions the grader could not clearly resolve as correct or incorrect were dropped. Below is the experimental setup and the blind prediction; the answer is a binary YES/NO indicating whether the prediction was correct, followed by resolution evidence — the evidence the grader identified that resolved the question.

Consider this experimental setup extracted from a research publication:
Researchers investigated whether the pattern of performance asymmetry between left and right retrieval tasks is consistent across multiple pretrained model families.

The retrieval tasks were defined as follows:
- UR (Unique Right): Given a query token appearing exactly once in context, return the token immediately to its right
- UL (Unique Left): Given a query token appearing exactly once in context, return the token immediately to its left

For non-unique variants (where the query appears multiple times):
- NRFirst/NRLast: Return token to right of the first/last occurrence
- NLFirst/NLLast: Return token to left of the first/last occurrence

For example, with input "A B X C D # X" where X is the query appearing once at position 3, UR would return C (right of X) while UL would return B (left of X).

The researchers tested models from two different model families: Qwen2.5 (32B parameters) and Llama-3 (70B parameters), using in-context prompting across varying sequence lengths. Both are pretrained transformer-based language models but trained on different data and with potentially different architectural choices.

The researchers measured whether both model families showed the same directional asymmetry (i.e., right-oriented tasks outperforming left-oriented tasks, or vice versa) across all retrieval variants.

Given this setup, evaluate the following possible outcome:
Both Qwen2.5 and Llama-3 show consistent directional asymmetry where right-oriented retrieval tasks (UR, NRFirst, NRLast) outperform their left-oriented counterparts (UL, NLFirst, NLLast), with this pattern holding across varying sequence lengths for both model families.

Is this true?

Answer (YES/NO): YES